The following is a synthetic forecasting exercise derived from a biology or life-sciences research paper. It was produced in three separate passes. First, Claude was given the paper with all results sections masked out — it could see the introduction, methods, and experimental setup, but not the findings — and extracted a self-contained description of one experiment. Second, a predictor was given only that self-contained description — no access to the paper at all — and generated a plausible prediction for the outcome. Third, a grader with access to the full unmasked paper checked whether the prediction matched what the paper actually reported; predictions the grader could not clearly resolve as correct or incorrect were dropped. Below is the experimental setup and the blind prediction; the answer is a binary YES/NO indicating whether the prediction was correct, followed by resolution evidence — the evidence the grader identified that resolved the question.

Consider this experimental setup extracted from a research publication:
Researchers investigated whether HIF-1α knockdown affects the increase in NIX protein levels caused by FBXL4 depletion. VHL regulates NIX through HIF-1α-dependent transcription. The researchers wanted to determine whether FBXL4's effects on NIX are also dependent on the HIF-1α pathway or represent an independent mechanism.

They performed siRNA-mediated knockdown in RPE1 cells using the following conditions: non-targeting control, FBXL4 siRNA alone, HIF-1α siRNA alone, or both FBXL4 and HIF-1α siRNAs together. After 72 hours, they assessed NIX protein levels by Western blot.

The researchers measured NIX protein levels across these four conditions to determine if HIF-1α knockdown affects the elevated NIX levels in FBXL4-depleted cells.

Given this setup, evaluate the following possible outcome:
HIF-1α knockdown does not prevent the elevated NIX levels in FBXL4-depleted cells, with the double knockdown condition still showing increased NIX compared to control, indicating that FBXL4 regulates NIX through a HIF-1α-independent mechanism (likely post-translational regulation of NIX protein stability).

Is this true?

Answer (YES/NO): YES